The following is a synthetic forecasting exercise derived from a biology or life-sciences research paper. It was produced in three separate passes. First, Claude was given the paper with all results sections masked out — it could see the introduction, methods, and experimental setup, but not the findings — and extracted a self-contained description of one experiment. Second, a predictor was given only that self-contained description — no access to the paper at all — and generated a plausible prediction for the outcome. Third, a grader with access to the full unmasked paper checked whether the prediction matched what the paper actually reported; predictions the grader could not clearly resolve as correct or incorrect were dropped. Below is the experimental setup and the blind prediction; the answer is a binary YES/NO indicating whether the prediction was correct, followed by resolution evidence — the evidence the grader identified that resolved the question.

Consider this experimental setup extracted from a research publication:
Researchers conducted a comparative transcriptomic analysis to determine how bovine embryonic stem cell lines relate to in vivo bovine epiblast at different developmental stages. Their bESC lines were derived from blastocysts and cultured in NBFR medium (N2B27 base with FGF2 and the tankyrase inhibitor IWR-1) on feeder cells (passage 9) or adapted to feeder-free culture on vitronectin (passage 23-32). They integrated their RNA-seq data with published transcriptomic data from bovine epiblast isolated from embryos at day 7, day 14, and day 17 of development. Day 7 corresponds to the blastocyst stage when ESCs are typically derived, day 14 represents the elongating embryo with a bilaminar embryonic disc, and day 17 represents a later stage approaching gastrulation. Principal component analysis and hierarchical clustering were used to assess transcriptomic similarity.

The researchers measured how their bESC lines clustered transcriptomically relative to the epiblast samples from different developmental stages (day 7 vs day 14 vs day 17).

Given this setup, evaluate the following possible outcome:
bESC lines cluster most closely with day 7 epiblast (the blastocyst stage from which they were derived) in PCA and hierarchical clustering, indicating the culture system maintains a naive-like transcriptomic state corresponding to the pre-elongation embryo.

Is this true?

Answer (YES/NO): NO